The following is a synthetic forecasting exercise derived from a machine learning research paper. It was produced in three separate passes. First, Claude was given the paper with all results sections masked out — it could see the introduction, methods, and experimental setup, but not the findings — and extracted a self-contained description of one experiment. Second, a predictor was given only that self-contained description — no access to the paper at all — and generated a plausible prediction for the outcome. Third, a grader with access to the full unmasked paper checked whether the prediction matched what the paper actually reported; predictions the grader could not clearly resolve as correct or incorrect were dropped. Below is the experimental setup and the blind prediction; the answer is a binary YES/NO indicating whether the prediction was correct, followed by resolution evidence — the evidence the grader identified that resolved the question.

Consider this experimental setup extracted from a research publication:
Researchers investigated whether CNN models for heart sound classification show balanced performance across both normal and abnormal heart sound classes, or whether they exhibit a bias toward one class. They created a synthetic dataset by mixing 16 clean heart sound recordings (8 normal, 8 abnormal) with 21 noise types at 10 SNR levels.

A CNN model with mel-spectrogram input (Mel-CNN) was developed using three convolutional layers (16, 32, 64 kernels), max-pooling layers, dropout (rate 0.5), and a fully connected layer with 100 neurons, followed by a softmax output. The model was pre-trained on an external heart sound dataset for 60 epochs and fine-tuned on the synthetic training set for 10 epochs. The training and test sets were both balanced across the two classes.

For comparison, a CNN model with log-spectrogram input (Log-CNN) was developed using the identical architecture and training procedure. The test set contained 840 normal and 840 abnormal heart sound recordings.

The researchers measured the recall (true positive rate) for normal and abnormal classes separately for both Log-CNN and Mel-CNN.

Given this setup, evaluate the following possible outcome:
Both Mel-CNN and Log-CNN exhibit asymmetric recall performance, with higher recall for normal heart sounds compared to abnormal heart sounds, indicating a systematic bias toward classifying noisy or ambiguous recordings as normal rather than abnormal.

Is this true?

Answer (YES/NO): NO